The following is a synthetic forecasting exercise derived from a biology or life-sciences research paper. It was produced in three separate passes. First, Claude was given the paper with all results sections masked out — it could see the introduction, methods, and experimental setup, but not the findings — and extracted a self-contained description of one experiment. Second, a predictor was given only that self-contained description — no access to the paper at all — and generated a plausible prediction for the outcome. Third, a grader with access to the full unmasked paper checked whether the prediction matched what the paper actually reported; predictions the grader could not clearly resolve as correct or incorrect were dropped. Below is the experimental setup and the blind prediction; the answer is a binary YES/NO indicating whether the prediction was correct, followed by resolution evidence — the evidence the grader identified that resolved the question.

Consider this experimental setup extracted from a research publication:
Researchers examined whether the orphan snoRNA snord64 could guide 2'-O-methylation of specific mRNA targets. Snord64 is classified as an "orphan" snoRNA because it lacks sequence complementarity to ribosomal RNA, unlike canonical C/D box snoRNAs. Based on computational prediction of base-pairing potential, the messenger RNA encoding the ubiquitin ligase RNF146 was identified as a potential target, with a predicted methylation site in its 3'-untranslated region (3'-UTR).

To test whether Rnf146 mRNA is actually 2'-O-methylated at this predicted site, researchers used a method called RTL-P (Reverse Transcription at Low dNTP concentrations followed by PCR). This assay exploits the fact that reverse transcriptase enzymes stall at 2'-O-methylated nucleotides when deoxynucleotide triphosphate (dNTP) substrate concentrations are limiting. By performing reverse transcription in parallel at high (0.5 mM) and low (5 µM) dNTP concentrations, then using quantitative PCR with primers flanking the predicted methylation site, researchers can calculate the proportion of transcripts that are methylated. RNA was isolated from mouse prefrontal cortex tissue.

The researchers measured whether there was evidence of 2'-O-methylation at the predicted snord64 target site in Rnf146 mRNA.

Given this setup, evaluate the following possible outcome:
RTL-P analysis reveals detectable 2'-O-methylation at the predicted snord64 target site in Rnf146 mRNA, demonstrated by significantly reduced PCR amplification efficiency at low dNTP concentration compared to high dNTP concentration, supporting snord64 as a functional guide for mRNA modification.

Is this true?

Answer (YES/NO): YES